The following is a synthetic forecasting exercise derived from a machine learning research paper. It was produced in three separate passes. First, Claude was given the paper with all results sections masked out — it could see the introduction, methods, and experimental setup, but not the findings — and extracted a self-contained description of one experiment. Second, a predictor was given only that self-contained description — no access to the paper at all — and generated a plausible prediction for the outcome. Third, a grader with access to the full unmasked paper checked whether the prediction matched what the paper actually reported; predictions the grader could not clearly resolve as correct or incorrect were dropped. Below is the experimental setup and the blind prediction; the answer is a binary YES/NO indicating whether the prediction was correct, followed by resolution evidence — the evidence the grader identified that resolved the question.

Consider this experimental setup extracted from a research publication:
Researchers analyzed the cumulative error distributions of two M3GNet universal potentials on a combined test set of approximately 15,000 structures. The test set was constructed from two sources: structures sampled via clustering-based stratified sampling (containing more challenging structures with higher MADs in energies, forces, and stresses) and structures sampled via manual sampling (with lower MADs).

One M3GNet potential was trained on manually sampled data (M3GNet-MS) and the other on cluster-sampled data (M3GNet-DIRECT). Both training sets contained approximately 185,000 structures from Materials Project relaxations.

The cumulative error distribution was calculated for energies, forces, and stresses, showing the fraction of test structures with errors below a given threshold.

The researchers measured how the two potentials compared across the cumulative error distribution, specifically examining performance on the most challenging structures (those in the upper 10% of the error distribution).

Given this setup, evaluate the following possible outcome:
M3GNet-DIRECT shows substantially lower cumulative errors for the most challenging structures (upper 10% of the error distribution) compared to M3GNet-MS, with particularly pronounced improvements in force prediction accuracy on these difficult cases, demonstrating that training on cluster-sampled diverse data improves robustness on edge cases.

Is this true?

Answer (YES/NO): NO